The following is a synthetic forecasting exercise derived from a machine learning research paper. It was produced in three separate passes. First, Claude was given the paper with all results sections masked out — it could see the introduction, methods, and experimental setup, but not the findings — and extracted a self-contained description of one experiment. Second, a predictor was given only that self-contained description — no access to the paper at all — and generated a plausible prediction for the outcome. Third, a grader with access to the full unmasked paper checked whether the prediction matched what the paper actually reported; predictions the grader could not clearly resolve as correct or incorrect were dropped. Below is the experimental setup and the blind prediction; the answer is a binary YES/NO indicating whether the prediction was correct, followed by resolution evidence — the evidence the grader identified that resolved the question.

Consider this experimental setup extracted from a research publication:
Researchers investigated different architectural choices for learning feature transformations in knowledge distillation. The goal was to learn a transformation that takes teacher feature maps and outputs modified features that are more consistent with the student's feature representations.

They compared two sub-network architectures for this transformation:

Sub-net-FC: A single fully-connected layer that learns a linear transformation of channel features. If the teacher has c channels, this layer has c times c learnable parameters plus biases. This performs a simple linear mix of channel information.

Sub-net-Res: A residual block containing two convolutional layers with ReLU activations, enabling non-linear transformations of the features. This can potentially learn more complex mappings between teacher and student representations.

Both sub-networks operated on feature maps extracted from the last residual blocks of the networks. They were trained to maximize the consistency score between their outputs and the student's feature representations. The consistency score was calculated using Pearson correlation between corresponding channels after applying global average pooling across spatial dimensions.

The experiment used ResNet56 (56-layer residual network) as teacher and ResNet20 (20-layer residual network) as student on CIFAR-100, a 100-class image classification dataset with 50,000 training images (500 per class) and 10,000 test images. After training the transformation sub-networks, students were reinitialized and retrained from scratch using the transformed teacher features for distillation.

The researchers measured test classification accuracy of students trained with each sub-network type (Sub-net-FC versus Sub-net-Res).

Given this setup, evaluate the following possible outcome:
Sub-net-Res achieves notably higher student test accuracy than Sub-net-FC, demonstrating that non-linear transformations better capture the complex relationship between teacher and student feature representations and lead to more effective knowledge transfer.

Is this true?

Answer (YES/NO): NO